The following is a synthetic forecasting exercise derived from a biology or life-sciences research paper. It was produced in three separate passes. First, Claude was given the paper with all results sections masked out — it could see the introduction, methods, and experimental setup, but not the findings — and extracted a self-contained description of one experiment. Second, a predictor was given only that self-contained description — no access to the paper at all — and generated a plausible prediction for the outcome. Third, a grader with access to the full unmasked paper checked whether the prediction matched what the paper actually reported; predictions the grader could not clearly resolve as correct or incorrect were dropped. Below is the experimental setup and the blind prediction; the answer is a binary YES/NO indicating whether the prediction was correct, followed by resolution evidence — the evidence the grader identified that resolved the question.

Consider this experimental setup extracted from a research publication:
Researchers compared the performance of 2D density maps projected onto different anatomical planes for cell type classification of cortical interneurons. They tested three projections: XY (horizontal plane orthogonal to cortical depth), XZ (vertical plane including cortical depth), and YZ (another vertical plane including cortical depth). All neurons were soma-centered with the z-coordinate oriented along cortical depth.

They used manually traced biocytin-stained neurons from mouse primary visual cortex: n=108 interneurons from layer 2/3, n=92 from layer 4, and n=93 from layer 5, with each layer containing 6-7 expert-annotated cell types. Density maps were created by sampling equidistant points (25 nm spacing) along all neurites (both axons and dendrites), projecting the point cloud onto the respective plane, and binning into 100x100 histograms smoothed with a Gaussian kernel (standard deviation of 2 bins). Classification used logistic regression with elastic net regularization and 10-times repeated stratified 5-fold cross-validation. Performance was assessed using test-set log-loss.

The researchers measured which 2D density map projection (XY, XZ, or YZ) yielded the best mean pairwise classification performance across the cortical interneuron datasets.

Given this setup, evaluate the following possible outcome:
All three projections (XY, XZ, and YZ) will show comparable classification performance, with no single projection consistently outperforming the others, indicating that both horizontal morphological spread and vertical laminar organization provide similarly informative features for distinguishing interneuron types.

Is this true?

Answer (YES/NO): NO